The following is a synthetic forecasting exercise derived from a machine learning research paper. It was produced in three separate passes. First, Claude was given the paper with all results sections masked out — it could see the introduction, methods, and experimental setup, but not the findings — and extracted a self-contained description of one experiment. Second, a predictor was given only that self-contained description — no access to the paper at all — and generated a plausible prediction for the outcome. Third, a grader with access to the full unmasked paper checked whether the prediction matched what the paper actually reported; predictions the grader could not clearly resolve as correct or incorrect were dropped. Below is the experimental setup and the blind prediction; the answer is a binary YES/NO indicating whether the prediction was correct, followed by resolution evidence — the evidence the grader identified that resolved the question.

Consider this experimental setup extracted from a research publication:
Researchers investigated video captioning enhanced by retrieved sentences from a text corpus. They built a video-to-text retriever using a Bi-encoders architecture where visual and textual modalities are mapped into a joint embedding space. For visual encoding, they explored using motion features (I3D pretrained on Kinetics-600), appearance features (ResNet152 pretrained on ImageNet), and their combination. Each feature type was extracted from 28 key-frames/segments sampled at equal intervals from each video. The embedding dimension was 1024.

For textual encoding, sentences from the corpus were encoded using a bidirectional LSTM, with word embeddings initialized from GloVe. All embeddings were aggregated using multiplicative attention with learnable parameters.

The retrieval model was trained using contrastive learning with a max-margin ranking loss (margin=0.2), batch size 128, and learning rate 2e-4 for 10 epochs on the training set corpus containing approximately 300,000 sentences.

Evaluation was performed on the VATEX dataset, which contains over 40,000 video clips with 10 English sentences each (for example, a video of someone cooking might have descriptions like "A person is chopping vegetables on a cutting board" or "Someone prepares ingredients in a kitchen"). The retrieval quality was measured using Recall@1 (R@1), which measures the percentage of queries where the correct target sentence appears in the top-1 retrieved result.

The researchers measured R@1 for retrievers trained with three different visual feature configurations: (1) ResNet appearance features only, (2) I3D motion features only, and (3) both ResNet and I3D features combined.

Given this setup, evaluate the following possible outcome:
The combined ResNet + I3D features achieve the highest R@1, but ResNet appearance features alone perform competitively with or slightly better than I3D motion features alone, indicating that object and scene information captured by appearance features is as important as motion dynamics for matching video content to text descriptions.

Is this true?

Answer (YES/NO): NO